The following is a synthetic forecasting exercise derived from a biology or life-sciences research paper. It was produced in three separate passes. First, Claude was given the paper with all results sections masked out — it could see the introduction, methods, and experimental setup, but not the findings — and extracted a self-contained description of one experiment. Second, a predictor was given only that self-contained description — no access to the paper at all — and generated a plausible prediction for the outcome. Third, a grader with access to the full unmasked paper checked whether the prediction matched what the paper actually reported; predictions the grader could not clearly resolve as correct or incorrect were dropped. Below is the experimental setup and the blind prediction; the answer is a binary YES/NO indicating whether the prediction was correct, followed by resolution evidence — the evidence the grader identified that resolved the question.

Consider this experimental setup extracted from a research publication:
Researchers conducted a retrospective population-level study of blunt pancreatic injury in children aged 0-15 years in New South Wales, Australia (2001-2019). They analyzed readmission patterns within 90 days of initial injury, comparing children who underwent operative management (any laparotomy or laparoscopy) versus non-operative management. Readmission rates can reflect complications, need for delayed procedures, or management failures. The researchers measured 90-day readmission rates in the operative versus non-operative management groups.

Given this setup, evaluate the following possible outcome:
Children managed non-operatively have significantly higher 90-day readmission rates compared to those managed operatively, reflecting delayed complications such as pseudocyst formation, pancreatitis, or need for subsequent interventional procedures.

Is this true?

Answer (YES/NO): NO